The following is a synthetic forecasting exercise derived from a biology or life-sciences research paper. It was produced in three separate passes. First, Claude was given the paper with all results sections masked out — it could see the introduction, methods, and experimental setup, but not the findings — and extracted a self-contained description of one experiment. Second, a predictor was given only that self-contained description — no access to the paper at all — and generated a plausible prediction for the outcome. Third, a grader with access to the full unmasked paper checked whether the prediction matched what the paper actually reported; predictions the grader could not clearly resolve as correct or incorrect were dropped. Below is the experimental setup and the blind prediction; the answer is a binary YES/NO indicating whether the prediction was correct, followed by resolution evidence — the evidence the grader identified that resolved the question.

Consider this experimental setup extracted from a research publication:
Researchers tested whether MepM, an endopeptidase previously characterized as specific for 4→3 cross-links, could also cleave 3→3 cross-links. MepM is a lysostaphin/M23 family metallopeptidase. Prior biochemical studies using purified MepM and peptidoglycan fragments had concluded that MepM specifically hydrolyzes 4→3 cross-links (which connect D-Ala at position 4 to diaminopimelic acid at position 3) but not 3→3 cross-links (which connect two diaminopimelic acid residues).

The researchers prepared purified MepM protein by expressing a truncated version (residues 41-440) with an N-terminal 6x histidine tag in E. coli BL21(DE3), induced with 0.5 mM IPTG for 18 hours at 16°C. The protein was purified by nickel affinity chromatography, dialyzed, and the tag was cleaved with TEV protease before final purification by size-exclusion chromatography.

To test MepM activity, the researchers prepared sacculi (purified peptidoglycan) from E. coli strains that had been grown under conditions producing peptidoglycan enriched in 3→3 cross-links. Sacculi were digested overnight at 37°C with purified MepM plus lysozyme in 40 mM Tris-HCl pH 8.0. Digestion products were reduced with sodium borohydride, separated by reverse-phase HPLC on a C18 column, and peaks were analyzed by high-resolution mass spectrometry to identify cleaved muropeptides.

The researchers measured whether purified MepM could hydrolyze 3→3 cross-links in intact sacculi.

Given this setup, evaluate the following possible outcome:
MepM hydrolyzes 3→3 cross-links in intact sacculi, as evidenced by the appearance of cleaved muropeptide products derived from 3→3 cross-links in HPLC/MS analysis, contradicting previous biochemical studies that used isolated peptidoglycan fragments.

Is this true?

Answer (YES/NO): YES